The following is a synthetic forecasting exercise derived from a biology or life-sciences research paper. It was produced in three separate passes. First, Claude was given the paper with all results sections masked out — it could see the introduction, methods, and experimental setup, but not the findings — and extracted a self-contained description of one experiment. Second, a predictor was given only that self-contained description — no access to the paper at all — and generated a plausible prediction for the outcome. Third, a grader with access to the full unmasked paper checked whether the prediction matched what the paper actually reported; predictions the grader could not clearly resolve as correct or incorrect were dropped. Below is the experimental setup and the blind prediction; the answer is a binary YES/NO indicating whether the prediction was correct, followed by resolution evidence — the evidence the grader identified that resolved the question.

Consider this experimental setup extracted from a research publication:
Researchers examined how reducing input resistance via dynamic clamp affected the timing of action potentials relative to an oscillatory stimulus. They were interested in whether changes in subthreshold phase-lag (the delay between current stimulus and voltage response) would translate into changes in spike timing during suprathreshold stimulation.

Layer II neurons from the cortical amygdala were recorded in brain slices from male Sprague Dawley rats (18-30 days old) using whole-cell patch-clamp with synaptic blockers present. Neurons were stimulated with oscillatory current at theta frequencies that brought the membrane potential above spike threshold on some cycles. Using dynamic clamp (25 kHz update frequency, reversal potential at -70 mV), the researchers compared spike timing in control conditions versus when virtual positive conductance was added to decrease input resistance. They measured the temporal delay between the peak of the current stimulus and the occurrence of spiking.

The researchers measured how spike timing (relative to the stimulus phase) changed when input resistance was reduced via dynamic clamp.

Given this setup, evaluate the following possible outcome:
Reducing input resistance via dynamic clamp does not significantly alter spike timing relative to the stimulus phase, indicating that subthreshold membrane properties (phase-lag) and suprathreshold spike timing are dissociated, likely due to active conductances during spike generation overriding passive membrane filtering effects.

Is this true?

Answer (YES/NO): NO